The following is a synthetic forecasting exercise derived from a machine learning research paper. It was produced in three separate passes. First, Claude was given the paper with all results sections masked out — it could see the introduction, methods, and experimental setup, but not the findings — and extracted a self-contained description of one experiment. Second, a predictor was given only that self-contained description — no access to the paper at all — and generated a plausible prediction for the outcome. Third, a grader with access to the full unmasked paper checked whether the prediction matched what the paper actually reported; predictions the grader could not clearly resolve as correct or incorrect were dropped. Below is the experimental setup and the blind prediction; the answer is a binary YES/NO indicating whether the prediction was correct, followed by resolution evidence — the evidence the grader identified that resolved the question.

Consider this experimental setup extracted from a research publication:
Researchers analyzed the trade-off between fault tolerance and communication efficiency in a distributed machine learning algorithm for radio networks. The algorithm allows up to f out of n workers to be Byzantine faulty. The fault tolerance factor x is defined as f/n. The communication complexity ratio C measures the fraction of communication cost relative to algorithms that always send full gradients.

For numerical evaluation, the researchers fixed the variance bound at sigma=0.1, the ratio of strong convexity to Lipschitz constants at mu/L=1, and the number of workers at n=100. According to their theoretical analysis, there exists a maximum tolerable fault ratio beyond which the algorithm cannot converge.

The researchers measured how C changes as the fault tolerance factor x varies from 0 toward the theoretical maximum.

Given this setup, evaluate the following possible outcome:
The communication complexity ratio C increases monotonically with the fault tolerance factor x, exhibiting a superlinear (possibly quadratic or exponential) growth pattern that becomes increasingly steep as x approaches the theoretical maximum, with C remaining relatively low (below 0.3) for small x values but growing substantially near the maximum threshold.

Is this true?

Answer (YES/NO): YES